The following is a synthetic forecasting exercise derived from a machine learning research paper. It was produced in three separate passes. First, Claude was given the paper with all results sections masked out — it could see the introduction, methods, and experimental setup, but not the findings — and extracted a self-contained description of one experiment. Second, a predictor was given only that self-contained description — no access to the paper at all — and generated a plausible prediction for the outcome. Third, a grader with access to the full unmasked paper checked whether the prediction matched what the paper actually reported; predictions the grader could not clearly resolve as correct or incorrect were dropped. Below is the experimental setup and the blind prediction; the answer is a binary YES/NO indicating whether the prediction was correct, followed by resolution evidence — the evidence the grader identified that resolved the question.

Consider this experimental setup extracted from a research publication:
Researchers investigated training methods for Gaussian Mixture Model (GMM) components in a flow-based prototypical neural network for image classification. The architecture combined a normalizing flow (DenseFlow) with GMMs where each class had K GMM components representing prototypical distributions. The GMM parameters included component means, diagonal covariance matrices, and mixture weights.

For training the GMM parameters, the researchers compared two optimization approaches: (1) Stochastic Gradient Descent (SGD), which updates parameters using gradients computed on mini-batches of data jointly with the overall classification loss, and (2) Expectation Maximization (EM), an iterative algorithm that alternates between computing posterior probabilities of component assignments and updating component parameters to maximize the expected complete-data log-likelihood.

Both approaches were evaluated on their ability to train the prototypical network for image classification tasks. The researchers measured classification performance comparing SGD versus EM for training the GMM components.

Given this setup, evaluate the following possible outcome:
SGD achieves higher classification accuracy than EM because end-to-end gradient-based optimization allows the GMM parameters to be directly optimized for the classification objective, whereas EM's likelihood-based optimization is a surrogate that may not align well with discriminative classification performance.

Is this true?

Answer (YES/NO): YES